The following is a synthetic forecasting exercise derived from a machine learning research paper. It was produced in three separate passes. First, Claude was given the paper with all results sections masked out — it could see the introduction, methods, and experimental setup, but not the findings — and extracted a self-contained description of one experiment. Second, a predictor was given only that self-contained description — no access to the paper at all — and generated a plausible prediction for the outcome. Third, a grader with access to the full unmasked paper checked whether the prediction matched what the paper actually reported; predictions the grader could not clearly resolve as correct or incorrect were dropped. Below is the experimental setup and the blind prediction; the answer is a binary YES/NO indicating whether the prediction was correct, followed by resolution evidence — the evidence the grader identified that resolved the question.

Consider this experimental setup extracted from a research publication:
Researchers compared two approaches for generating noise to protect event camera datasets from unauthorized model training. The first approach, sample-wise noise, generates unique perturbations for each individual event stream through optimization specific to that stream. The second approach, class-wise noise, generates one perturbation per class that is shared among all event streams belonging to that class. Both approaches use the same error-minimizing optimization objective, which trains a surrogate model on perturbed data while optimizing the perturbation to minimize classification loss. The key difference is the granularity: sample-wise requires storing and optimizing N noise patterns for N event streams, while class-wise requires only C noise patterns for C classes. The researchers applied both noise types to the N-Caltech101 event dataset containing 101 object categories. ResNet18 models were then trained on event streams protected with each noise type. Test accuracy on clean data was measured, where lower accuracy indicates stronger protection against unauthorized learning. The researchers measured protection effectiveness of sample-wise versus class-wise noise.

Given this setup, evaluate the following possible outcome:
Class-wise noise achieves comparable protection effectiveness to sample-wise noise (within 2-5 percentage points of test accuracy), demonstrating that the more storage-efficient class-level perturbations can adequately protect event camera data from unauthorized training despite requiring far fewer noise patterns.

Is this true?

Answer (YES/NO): NO